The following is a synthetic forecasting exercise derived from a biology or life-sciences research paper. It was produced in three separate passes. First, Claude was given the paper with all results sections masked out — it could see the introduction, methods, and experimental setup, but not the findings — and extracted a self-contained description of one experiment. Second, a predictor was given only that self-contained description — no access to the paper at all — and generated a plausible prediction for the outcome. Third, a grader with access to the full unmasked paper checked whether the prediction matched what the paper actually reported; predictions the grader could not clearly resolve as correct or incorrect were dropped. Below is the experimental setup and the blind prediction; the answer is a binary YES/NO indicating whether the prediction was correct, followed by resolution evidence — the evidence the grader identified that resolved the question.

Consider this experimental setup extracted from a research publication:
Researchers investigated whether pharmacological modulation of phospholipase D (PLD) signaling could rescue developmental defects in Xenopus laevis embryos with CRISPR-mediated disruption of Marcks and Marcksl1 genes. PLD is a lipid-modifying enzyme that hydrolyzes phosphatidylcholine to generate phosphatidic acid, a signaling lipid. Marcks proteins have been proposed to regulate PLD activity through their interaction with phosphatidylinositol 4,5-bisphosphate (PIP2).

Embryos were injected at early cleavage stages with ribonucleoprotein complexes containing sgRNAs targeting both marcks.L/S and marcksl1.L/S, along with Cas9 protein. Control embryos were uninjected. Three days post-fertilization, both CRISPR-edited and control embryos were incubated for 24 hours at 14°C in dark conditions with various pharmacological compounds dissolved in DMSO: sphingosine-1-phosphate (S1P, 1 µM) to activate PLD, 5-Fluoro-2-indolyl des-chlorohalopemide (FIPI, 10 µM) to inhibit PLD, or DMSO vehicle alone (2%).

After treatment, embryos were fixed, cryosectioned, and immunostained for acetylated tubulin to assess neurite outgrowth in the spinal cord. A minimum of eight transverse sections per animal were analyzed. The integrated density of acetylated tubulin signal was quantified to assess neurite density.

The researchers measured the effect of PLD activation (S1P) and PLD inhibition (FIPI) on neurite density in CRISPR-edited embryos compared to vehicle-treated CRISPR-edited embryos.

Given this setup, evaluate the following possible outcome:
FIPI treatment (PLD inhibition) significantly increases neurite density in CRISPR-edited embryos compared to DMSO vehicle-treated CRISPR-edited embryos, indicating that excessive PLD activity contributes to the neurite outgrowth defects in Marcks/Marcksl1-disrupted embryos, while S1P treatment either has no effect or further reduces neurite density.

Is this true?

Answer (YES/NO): NO